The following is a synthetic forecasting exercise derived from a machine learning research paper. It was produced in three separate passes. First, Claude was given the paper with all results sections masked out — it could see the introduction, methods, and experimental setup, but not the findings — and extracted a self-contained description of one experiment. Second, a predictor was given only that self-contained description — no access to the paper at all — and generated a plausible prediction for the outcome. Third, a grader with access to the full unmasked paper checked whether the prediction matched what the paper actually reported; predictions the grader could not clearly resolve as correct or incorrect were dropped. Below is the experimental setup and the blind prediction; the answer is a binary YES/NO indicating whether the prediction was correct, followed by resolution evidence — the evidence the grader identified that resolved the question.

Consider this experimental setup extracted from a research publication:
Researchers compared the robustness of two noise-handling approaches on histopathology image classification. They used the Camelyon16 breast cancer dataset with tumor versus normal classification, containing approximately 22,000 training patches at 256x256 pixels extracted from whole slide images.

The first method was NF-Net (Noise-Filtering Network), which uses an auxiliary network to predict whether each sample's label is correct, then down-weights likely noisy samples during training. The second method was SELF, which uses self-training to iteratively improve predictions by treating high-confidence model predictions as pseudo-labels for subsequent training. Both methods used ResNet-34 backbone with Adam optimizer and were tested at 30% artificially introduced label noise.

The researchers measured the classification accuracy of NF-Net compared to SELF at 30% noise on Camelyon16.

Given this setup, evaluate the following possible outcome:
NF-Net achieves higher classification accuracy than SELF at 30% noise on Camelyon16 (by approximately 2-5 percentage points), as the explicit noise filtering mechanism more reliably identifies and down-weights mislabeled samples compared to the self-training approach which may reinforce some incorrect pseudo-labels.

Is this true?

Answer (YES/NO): NO